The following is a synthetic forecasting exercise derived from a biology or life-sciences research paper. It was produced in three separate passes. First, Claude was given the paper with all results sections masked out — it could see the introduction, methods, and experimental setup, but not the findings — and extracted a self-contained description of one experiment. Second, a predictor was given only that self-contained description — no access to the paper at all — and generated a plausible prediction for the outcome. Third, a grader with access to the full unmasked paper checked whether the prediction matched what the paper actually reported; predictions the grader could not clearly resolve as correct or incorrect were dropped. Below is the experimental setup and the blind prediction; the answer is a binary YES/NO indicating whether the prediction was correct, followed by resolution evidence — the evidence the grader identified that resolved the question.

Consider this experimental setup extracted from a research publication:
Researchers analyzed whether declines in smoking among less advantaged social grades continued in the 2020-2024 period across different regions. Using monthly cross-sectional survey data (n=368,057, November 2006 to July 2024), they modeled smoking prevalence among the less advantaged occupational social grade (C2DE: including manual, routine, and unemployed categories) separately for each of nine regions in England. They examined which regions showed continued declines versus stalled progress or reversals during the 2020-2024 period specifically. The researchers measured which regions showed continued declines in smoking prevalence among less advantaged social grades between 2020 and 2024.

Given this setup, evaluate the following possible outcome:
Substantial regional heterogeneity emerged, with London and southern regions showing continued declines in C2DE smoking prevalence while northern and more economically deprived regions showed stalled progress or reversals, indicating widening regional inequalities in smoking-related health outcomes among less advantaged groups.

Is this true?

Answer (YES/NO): NO